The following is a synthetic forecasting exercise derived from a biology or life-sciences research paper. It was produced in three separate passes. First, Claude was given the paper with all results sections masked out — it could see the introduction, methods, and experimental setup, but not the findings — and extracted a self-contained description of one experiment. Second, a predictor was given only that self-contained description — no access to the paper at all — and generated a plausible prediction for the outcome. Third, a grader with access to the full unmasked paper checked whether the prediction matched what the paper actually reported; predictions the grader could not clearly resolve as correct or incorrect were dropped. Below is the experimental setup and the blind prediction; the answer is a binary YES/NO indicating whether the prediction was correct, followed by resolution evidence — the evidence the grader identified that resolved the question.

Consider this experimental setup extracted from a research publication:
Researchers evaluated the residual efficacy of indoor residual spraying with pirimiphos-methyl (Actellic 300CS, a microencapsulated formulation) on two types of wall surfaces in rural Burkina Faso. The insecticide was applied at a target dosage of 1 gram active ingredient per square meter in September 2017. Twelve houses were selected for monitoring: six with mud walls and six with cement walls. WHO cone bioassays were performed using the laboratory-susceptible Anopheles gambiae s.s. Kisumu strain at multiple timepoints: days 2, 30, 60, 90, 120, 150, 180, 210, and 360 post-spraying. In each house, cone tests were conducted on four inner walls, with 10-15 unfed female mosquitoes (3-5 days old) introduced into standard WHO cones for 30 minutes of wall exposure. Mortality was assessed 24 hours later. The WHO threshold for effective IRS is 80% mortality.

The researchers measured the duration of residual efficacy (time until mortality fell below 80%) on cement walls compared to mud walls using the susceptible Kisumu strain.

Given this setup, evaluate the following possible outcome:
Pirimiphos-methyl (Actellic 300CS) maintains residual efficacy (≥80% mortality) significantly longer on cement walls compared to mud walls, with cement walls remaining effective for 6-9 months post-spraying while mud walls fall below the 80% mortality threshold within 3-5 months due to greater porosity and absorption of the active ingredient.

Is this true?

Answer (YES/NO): NO